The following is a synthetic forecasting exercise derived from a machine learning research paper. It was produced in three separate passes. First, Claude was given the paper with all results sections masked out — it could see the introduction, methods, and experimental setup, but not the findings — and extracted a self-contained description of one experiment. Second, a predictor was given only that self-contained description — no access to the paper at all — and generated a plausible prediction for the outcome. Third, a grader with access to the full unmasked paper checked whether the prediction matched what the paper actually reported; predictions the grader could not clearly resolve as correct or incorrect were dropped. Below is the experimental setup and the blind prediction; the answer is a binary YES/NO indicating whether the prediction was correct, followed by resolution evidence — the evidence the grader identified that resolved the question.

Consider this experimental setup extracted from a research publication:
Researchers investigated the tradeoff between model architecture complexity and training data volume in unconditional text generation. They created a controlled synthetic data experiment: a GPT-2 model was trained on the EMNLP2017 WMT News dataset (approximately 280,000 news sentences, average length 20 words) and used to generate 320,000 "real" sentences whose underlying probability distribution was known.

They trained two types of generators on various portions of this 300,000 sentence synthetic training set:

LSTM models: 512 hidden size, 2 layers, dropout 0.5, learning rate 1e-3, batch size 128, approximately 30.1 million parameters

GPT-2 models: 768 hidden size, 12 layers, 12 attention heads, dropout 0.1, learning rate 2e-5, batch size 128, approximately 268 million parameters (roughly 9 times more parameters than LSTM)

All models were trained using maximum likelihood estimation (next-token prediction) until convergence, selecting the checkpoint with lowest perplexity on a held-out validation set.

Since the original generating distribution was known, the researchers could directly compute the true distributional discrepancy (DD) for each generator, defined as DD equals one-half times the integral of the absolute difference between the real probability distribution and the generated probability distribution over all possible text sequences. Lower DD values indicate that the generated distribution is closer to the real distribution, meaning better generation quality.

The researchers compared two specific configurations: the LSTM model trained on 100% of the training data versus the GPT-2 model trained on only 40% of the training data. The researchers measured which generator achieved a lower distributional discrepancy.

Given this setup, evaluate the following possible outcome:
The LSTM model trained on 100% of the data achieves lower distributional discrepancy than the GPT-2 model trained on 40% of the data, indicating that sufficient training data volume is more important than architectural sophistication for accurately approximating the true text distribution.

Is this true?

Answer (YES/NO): YES